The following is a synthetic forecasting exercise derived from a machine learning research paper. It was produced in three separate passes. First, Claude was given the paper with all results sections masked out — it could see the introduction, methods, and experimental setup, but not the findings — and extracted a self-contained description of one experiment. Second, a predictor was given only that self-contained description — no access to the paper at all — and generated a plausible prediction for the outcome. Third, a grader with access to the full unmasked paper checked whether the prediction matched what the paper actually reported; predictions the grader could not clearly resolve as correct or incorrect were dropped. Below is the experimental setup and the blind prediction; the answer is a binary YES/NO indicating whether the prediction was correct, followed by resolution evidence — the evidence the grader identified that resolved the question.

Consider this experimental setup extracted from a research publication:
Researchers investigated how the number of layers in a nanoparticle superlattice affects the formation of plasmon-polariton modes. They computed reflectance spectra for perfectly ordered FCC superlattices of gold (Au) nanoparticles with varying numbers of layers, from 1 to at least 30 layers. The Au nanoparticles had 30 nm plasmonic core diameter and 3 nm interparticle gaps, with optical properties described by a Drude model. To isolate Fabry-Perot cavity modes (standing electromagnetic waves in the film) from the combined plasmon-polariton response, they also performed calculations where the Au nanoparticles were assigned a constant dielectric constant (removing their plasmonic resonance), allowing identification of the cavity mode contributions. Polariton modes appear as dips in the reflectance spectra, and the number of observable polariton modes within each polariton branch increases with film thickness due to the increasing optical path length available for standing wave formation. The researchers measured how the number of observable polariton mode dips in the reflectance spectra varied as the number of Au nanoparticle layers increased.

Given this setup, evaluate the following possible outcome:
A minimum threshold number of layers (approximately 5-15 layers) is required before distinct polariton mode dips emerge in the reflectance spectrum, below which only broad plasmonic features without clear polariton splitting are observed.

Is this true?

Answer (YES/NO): NO